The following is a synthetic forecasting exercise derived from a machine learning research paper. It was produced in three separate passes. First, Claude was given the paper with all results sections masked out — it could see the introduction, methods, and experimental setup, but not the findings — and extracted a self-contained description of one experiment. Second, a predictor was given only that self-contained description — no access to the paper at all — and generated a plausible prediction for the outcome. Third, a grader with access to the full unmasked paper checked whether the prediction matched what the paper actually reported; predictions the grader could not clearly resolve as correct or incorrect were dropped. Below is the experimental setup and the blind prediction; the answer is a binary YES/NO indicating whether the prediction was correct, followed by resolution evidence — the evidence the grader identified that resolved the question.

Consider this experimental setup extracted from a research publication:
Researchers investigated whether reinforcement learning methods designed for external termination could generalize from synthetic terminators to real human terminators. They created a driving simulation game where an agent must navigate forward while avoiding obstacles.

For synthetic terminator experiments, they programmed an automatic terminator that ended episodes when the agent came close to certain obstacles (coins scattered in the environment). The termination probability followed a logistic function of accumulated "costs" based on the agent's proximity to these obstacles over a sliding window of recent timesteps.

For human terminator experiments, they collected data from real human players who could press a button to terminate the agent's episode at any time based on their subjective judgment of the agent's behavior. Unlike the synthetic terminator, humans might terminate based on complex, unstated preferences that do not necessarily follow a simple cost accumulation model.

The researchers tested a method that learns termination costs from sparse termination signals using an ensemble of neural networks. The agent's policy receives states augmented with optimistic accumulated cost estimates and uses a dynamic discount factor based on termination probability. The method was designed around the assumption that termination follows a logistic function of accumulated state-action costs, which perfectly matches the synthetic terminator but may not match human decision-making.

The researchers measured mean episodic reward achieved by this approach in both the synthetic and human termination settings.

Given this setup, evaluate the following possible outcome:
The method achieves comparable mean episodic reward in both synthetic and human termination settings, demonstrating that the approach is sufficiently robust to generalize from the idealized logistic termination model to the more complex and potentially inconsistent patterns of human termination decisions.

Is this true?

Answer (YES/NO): YES